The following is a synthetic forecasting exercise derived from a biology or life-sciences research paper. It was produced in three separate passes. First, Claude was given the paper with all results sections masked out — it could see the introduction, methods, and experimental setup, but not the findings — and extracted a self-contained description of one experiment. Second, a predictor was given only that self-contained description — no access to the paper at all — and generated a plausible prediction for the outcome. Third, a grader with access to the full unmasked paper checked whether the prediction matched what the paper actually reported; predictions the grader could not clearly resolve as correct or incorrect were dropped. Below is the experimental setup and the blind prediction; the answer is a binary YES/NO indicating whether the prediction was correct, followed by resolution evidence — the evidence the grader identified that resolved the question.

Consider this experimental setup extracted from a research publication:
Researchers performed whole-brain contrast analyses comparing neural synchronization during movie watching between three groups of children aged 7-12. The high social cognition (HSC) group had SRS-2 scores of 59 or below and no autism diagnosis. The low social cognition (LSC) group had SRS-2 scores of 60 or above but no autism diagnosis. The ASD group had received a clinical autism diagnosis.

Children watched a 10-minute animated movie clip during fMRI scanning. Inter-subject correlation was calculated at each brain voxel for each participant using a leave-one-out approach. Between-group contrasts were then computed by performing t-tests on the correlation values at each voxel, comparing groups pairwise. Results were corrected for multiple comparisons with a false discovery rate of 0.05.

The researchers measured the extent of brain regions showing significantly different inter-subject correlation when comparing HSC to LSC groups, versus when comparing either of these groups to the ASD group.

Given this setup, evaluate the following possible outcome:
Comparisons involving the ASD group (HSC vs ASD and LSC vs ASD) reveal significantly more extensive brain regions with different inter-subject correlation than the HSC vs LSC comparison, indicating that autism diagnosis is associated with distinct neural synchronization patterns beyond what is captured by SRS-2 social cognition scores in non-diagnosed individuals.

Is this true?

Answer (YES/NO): YES